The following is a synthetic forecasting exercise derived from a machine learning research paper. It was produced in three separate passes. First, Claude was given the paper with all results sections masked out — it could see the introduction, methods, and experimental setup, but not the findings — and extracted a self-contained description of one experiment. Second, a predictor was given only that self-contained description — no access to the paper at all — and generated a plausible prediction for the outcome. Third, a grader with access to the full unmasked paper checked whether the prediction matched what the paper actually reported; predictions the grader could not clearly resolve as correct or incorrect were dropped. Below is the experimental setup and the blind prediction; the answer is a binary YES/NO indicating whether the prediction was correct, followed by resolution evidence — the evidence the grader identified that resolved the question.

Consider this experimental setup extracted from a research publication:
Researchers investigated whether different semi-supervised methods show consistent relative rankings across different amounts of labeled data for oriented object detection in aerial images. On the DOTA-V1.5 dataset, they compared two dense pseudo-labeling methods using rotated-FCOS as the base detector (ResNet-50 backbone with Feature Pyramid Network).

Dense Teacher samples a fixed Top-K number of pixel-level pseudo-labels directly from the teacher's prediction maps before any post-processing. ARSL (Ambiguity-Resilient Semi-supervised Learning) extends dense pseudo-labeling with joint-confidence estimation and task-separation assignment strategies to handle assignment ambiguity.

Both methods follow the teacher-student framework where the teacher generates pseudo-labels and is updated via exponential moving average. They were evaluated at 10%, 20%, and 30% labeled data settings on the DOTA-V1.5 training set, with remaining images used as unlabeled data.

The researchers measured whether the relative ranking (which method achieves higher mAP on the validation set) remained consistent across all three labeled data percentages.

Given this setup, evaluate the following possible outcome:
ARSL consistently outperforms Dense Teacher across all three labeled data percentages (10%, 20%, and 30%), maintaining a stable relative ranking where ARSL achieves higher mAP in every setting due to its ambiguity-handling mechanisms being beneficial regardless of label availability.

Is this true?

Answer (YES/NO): YES